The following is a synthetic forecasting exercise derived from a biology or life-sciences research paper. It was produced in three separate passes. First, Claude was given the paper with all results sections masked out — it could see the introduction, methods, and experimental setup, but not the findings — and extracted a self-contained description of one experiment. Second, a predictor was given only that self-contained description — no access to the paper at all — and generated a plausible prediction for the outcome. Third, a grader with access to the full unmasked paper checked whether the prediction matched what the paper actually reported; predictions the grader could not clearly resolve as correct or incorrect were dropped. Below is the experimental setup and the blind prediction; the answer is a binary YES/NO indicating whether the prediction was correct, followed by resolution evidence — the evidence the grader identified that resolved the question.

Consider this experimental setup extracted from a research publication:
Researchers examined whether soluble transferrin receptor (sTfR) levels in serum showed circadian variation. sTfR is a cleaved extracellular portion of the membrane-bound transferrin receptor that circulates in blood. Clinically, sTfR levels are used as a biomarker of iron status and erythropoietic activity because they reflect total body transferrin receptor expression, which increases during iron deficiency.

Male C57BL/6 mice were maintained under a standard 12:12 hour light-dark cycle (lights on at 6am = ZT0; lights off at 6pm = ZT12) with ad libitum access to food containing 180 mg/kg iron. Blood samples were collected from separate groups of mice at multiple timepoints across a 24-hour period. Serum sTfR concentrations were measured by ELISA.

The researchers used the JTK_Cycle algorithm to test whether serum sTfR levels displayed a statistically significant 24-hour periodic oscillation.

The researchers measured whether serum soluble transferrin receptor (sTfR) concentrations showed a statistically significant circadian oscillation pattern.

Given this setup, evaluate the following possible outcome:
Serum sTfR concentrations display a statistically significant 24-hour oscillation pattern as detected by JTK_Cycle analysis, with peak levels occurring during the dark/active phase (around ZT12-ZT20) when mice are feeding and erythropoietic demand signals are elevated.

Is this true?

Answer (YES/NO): NO